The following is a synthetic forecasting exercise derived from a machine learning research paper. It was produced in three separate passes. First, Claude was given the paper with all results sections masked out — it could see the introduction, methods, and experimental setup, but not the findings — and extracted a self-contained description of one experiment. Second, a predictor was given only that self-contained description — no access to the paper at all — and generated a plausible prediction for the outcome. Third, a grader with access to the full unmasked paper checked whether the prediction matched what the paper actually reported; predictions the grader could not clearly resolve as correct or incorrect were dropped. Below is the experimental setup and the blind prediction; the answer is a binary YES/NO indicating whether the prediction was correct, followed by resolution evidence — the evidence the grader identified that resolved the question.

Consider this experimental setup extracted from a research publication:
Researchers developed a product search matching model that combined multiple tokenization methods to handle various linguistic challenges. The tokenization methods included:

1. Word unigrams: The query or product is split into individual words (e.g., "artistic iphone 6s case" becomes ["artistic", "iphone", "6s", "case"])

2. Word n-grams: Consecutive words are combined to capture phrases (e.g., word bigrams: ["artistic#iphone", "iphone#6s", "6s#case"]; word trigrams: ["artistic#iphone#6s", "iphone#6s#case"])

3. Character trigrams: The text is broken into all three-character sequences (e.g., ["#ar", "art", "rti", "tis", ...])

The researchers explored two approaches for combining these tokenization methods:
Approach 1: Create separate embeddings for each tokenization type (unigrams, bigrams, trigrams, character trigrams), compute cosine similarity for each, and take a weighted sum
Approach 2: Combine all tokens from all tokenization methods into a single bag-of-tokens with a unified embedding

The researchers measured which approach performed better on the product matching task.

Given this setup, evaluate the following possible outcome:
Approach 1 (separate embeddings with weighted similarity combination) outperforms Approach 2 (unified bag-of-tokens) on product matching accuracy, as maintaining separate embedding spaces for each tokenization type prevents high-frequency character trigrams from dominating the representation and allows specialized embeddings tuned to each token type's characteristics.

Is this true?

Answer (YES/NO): NO